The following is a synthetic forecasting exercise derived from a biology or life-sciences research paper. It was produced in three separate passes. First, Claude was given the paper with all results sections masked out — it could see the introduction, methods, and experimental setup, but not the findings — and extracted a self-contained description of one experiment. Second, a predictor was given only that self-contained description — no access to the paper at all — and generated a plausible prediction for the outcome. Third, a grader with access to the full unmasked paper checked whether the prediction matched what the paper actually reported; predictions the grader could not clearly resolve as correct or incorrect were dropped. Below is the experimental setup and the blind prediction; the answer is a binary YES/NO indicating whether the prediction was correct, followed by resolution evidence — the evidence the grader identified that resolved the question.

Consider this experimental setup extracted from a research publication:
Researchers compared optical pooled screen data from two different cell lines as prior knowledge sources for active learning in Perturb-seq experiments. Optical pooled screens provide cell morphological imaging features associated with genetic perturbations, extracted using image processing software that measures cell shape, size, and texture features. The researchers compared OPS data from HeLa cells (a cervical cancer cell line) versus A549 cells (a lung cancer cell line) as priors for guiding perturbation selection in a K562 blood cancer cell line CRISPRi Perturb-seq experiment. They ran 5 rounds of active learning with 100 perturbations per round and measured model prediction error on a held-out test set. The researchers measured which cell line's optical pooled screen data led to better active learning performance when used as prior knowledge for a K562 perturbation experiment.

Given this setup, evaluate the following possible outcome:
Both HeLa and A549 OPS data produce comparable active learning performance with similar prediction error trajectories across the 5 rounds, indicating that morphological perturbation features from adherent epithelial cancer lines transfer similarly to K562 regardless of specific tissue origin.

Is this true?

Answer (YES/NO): NO